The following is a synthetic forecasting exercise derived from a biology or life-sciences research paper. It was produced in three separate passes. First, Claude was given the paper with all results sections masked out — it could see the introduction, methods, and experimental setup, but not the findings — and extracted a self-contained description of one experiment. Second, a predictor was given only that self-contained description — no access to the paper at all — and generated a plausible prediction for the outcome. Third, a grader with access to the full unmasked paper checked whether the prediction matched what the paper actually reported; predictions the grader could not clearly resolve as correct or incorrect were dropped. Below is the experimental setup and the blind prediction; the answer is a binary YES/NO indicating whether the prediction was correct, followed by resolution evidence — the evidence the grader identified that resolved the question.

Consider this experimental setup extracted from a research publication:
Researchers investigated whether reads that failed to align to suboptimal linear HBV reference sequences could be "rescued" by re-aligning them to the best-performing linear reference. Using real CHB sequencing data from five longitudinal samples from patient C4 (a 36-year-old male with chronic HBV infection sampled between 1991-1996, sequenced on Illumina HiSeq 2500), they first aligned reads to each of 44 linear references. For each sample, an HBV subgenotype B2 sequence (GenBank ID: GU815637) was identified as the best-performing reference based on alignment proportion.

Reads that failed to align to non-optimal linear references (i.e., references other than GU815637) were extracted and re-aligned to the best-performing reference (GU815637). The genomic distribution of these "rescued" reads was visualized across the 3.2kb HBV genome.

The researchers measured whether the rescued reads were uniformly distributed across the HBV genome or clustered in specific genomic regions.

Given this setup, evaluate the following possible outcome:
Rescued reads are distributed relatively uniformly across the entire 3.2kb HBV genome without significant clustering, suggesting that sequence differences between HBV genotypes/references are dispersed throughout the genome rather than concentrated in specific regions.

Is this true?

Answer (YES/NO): NO